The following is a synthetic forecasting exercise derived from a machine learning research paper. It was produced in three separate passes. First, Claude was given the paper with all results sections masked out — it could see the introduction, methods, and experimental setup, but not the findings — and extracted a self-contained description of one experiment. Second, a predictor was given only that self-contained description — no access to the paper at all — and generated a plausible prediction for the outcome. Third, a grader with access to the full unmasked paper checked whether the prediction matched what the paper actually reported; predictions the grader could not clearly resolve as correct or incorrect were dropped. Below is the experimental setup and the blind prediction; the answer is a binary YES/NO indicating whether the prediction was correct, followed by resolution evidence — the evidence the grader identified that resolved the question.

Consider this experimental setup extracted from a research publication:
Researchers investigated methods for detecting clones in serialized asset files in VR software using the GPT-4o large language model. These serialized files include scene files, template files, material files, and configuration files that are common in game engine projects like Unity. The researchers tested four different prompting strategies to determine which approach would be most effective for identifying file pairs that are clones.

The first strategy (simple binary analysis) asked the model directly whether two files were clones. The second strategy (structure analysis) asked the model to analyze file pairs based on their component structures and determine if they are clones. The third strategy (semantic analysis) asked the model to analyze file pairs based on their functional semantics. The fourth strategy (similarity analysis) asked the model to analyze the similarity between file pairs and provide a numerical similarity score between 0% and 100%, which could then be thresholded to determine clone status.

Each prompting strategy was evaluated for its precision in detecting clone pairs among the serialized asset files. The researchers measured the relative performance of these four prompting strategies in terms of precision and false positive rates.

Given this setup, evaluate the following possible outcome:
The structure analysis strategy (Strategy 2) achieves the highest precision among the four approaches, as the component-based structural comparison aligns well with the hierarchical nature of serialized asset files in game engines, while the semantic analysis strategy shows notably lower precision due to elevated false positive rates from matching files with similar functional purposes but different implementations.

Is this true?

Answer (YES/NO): NO